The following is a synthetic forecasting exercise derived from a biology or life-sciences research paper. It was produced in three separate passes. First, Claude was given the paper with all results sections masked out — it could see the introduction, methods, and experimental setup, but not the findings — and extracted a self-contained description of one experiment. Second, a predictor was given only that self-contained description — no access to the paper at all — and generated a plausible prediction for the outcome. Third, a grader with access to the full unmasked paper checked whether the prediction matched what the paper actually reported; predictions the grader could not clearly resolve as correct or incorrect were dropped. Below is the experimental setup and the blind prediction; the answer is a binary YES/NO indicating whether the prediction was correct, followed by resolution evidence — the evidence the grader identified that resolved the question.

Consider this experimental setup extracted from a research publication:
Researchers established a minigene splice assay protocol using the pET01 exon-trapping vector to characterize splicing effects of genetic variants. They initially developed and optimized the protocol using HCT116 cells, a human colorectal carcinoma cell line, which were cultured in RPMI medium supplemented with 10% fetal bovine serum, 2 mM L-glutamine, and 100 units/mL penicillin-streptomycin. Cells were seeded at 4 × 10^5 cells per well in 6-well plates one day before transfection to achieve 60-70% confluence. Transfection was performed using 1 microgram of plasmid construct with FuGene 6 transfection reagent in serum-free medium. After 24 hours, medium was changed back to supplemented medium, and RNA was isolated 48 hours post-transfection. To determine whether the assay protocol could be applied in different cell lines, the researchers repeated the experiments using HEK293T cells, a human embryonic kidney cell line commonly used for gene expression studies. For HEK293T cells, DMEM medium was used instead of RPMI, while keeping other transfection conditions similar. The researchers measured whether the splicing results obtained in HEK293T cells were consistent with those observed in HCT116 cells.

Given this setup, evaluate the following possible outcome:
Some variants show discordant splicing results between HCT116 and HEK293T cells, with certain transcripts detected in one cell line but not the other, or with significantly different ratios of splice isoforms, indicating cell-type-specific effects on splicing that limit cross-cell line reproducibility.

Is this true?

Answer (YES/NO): NO